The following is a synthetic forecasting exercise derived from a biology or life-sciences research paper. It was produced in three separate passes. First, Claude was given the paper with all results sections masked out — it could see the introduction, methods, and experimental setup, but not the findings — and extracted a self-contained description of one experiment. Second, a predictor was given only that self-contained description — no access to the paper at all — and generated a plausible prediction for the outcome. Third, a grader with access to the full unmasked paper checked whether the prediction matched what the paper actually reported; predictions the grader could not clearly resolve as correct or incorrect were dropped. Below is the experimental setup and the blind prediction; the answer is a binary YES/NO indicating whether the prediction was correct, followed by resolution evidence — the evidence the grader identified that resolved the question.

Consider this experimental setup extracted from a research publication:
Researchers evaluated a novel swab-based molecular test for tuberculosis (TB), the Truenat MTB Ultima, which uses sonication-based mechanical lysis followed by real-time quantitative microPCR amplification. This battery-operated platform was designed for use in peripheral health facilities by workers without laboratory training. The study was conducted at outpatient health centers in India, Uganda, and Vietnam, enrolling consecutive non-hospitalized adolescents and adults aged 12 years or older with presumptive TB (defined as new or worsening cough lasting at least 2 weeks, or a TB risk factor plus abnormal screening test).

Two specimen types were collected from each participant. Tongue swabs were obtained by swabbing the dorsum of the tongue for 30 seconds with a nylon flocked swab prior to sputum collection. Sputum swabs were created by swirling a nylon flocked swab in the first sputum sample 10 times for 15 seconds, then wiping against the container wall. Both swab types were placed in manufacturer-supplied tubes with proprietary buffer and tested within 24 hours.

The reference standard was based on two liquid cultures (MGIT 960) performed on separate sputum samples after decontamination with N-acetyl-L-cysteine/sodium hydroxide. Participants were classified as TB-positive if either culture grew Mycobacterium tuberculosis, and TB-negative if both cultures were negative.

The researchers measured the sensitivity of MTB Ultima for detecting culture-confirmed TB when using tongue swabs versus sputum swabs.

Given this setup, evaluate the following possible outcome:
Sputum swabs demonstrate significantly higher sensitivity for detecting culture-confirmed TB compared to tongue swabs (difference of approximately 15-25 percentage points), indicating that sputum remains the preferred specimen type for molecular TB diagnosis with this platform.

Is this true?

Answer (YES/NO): NO